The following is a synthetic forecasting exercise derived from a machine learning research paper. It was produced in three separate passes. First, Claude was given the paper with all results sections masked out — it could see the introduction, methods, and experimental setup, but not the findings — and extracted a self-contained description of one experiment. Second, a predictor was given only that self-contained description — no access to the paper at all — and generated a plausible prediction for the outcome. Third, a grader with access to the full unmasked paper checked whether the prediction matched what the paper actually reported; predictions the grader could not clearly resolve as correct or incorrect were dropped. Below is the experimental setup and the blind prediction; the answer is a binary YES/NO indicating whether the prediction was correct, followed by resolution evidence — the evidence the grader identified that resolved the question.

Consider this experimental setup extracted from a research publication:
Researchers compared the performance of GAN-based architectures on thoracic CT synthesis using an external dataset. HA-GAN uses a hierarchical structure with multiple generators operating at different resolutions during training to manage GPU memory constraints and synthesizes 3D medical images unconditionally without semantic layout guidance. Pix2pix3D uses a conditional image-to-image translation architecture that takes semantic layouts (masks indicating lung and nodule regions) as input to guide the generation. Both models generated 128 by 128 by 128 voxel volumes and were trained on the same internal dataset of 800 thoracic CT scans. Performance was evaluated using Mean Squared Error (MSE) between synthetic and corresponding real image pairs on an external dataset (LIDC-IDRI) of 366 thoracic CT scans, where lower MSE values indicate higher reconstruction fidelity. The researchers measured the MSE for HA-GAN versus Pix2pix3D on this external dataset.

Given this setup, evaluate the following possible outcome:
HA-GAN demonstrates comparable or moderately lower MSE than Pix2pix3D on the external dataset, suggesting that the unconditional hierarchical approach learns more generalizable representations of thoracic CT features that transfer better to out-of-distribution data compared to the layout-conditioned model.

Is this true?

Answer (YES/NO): NO